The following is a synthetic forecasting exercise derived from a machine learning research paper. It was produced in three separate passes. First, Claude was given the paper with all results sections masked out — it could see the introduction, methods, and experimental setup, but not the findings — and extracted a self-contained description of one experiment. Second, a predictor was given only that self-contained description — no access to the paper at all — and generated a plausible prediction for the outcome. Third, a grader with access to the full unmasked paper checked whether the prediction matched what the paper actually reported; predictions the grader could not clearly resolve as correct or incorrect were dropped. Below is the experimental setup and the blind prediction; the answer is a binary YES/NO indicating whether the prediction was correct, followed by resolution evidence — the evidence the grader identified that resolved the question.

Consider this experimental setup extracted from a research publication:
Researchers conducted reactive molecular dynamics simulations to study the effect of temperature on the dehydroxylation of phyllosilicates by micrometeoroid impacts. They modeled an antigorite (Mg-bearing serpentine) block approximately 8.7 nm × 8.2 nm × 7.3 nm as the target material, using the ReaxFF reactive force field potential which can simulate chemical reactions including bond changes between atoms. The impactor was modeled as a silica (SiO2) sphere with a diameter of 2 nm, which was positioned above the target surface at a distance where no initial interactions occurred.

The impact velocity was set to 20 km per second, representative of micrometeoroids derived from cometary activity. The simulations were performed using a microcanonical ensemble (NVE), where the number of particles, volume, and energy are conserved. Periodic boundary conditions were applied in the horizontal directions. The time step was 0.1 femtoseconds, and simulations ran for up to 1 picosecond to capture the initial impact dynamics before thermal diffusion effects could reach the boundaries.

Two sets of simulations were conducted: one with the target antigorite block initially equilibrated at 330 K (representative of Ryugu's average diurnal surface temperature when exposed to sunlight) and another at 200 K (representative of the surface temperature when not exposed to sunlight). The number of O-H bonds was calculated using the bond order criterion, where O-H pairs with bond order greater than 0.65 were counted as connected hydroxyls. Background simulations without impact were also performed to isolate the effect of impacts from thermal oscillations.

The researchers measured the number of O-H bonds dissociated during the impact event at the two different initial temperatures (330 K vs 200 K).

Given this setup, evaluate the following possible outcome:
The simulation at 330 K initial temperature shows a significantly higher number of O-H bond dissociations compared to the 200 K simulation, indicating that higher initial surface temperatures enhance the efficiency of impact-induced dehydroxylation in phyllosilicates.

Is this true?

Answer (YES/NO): NO